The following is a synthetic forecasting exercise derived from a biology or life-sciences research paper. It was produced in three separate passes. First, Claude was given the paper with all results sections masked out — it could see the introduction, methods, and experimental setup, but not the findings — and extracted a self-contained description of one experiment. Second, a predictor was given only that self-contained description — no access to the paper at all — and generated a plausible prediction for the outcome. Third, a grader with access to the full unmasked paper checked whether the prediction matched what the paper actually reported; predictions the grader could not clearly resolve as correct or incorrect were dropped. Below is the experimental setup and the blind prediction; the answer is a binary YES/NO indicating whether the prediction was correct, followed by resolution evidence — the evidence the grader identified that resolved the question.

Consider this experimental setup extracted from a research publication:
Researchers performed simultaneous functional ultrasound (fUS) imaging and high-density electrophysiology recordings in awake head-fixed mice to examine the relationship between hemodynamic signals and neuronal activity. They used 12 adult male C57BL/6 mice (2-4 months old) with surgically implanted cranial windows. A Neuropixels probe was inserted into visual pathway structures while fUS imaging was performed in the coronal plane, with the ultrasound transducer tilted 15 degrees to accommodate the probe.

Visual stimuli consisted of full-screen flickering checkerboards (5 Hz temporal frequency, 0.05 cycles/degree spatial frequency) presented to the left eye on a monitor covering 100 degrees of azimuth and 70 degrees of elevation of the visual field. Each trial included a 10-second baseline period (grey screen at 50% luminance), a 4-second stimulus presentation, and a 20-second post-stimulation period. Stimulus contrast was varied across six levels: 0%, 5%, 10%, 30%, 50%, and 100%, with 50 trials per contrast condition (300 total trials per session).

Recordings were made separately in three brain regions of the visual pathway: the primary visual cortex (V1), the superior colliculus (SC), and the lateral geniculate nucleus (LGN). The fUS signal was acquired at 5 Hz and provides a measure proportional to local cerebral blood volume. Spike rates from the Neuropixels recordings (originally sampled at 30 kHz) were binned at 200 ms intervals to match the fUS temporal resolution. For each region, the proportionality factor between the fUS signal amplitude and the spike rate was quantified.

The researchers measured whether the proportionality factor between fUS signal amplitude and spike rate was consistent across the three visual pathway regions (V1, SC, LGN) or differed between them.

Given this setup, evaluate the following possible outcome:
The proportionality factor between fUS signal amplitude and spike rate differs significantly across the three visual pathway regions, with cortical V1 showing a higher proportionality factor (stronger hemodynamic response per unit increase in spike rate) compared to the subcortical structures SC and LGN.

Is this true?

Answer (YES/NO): NO